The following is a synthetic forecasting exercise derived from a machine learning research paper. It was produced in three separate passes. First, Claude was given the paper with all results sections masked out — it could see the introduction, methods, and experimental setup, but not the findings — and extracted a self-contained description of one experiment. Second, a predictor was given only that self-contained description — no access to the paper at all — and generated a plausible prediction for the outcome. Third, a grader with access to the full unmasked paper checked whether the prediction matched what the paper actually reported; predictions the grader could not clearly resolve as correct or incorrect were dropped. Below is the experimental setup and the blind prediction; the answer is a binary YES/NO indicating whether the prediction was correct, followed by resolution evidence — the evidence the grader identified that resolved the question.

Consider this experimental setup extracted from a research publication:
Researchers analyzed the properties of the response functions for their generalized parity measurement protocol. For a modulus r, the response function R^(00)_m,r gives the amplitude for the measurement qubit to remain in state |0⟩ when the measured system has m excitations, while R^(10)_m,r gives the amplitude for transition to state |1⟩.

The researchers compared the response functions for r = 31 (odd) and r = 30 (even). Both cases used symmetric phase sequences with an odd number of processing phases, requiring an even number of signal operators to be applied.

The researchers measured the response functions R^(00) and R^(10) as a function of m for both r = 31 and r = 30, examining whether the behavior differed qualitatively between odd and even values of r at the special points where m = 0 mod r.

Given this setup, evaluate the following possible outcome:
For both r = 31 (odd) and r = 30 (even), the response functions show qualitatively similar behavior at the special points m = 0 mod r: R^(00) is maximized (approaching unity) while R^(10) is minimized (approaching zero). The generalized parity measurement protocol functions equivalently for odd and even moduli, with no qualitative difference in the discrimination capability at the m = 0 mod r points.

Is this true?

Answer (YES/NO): YES